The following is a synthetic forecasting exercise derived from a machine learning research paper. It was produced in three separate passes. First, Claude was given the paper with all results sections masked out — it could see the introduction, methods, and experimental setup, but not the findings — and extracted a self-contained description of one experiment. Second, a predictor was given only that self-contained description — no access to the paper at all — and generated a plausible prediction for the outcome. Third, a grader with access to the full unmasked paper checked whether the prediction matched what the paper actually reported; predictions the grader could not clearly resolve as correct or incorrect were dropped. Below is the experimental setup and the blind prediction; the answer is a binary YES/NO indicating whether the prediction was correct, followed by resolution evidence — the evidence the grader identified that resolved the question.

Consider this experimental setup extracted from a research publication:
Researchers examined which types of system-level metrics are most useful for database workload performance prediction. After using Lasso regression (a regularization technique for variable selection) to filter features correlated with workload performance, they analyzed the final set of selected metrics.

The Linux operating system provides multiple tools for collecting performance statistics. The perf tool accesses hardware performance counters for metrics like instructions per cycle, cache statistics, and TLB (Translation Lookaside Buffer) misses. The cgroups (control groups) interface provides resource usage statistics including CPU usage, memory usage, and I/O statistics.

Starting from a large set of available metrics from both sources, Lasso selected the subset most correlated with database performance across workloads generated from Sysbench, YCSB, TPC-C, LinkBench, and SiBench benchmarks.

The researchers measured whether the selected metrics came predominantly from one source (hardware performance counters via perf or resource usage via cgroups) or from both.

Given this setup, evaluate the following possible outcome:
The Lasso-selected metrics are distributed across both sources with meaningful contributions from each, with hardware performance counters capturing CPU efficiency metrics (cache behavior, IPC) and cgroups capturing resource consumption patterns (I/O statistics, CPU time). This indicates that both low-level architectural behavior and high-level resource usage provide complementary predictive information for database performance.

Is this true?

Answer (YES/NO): YES